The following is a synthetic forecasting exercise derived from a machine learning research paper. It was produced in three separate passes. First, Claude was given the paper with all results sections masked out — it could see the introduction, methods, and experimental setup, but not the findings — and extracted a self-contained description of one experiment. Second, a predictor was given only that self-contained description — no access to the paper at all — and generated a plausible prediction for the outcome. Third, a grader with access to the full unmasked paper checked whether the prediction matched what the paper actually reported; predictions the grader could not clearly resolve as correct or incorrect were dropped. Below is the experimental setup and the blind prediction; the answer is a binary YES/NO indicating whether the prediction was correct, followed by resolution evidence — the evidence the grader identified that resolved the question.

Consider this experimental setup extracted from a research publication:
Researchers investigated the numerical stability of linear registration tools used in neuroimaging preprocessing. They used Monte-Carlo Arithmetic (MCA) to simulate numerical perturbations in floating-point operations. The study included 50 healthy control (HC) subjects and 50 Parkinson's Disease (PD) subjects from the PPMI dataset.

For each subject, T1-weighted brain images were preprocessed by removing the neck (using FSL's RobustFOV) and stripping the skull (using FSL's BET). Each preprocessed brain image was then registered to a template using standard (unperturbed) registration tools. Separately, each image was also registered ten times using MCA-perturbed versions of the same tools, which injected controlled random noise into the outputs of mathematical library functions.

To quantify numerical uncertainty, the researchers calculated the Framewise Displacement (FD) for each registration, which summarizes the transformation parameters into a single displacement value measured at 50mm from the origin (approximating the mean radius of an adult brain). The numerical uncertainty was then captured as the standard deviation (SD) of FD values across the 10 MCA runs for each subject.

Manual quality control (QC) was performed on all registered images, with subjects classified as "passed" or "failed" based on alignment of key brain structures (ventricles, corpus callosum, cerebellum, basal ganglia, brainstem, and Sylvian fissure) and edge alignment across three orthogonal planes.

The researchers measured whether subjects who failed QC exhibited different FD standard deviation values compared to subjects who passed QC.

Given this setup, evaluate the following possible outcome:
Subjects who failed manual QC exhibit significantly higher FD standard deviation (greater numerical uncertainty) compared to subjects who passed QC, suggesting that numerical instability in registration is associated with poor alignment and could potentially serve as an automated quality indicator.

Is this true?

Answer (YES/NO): YES